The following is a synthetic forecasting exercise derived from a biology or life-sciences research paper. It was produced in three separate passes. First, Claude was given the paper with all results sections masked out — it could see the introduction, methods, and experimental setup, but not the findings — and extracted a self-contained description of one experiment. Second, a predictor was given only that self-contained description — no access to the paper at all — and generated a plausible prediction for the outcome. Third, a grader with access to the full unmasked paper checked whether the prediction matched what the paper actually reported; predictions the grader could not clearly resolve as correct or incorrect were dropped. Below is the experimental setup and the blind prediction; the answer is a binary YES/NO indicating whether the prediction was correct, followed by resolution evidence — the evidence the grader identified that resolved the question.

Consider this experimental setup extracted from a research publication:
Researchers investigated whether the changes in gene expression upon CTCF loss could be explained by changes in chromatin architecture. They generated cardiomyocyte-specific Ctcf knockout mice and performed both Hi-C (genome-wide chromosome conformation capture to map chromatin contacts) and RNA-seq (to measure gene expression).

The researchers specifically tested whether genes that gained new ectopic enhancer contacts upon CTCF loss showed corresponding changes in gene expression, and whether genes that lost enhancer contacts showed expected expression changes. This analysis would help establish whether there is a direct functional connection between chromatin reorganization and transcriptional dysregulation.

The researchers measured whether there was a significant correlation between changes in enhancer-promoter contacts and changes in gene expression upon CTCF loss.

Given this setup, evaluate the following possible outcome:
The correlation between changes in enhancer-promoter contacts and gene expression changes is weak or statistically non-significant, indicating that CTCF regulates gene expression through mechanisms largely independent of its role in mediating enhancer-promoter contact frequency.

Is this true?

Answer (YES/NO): NO